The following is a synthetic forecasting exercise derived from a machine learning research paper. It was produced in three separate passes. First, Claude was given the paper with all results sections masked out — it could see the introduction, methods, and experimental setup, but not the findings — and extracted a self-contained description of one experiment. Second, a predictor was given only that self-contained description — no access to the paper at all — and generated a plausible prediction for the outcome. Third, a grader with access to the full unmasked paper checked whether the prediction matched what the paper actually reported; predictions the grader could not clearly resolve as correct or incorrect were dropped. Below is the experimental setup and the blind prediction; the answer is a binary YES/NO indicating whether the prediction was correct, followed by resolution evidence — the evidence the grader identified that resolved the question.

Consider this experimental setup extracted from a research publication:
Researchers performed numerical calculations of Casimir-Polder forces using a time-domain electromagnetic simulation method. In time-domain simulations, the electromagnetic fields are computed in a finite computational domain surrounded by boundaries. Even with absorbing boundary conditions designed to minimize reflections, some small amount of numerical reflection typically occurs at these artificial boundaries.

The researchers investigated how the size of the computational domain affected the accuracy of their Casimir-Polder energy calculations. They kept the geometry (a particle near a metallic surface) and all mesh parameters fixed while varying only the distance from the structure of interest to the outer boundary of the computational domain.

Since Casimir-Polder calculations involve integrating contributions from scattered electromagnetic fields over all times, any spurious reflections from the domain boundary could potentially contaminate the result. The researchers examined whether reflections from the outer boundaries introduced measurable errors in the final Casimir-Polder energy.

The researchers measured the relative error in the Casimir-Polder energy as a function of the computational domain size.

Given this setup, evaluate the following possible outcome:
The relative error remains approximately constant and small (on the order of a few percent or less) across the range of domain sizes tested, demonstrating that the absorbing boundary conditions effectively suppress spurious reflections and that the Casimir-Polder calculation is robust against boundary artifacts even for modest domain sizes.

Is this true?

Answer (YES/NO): NO